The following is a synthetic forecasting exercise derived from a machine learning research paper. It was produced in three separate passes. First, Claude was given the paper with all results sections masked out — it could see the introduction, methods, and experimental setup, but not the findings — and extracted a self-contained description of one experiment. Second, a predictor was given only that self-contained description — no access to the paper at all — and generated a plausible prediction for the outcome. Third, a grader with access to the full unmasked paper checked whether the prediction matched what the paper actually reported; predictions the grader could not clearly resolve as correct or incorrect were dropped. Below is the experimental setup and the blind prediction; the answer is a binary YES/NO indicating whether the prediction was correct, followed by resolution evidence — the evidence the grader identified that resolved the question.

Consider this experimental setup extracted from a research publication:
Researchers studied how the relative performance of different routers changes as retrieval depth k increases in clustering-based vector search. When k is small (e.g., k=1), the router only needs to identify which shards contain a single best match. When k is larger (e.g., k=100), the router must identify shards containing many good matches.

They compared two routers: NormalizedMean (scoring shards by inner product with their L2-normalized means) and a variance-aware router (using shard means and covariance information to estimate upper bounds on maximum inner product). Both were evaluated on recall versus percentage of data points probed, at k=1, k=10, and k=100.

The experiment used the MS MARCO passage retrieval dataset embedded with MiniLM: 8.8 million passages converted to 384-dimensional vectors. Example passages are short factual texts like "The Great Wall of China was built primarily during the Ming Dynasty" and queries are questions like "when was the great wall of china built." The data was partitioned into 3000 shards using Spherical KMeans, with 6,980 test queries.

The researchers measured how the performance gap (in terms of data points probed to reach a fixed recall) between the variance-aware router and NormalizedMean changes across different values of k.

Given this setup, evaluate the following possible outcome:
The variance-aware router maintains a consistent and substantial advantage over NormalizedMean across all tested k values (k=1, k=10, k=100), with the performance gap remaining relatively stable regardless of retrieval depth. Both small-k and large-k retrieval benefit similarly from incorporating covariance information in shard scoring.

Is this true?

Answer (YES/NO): NO